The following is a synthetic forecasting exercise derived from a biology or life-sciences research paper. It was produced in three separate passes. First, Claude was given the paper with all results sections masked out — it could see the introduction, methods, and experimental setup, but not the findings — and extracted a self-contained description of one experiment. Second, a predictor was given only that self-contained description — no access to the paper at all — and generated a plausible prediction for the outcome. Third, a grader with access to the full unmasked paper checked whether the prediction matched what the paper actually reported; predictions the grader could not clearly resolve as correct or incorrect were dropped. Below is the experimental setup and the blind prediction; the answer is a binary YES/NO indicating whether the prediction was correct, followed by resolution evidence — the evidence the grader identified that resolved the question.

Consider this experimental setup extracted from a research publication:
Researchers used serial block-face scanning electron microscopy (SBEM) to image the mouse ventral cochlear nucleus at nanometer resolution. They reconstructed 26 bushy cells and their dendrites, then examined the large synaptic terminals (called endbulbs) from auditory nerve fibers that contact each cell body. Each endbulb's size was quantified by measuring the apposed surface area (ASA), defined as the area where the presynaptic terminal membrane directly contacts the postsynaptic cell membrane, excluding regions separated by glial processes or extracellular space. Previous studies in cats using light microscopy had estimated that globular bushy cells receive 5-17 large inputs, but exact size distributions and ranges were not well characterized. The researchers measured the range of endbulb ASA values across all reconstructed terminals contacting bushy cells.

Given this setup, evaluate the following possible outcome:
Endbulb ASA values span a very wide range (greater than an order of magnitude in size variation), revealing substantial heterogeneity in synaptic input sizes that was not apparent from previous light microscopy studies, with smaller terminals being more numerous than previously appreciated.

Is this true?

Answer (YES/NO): NO